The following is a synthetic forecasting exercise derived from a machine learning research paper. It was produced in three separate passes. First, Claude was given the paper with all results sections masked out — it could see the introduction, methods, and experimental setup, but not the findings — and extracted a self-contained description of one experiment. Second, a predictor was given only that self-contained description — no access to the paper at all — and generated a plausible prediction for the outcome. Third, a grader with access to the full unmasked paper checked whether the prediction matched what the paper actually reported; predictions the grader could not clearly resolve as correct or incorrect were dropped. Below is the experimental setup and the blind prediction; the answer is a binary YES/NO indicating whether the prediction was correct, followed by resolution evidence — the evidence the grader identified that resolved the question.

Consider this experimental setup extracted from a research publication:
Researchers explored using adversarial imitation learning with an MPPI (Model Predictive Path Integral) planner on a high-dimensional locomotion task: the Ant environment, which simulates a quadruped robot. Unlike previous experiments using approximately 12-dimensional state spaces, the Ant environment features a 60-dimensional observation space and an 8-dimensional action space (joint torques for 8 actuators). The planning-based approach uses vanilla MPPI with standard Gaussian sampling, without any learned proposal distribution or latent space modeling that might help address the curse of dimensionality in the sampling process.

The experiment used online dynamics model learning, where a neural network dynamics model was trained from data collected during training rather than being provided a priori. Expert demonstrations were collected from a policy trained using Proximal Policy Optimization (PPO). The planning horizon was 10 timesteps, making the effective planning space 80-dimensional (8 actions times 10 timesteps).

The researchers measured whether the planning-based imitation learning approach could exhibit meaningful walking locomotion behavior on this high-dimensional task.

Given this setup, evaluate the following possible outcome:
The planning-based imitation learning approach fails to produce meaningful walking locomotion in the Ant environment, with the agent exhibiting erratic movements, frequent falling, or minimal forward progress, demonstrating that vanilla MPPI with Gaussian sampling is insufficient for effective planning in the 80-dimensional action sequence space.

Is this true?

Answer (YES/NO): NO